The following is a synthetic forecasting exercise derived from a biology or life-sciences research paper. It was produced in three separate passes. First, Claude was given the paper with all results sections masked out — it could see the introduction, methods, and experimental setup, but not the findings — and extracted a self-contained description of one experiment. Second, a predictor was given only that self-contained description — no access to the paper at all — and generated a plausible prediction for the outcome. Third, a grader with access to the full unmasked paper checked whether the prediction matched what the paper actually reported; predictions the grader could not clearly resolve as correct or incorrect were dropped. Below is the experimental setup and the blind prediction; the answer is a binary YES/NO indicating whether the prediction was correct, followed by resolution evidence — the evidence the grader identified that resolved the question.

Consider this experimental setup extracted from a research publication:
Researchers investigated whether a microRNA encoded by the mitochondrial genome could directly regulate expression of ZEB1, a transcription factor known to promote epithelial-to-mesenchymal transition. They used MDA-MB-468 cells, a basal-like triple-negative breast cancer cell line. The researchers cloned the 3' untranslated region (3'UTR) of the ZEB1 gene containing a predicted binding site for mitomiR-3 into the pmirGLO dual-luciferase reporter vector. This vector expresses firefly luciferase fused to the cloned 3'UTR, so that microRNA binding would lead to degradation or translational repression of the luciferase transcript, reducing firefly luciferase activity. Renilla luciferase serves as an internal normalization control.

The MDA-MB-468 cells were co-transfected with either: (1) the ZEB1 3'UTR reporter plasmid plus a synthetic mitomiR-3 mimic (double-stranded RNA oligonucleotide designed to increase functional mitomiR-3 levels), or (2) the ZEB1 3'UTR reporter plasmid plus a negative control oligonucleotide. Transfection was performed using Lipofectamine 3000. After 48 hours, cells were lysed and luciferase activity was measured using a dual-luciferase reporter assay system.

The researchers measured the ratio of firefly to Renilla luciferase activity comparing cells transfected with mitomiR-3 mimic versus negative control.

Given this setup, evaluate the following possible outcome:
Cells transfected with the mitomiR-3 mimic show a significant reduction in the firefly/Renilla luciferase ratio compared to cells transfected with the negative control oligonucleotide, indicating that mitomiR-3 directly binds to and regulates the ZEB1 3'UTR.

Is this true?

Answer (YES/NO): YES